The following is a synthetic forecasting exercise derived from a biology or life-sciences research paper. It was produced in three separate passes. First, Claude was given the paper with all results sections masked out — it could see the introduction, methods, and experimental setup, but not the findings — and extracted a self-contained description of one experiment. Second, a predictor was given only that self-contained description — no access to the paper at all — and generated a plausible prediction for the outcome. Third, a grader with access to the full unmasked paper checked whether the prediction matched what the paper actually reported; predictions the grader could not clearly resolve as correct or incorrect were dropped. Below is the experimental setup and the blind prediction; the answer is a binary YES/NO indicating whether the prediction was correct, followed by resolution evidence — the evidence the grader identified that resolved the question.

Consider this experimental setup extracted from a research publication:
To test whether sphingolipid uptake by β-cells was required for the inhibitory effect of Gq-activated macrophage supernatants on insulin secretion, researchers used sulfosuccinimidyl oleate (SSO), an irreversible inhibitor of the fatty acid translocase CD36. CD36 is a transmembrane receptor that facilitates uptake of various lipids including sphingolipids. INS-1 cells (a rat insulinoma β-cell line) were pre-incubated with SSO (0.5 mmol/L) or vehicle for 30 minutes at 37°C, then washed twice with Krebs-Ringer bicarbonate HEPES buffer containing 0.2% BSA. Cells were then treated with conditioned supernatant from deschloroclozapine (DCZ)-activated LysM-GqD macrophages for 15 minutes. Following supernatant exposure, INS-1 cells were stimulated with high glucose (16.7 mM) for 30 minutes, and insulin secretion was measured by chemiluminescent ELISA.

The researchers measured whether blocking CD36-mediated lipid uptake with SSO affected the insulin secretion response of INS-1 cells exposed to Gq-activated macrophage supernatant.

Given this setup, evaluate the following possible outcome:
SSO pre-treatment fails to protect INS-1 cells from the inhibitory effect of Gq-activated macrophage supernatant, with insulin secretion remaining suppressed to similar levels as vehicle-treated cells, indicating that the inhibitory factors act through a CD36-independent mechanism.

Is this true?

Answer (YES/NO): NO